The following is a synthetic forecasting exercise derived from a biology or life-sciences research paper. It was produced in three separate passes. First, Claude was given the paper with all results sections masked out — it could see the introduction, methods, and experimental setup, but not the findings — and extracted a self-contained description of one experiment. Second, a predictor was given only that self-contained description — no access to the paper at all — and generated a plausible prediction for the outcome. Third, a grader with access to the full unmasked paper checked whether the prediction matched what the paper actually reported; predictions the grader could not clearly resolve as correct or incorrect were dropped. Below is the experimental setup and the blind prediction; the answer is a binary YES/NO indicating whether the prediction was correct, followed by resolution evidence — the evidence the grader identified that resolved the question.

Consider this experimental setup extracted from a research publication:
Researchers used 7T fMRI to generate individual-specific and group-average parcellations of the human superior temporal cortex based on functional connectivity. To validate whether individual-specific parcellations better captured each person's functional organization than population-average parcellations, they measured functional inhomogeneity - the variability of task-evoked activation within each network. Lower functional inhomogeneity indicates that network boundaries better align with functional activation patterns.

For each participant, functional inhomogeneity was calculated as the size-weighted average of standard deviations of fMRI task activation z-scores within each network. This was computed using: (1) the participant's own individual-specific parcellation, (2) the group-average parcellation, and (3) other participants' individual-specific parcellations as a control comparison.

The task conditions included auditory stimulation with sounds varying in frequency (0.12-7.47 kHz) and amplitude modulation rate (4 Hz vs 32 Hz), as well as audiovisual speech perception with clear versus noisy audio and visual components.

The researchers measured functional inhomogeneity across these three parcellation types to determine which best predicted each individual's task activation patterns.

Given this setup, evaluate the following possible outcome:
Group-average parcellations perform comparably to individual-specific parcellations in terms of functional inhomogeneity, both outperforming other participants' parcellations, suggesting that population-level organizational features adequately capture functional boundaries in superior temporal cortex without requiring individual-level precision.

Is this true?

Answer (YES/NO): NO